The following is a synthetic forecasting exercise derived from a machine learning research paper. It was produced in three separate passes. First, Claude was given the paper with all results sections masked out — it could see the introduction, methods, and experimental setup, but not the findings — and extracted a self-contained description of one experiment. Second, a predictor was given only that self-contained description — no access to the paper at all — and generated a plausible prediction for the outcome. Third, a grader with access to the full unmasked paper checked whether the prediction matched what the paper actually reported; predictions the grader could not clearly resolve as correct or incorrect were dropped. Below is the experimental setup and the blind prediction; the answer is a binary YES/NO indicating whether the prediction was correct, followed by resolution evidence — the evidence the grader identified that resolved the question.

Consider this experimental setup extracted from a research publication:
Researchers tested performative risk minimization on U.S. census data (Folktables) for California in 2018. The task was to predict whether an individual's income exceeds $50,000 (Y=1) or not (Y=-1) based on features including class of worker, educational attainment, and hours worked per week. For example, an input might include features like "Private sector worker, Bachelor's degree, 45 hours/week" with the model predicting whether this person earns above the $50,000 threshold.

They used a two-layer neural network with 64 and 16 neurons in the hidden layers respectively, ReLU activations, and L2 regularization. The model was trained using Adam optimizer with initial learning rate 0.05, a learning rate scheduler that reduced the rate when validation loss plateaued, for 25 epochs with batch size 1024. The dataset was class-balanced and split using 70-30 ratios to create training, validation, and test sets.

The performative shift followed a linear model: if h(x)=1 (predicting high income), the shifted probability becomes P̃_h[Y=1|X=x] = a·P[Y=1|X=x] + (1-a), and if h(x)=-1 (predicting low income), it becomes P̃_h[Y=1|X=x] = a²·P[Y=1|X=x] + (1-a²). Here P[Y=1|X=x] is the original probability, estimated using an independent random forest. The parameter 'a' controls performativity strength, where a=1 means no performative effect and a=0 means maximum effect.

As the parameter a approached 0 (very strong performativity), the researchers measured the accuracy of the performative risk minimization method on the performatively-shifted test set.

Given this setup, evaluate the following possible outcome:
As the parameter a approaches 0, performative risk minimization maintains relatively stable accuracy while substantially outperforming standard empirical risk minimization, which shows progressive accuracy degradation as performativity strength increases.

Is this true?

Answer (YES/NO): NO